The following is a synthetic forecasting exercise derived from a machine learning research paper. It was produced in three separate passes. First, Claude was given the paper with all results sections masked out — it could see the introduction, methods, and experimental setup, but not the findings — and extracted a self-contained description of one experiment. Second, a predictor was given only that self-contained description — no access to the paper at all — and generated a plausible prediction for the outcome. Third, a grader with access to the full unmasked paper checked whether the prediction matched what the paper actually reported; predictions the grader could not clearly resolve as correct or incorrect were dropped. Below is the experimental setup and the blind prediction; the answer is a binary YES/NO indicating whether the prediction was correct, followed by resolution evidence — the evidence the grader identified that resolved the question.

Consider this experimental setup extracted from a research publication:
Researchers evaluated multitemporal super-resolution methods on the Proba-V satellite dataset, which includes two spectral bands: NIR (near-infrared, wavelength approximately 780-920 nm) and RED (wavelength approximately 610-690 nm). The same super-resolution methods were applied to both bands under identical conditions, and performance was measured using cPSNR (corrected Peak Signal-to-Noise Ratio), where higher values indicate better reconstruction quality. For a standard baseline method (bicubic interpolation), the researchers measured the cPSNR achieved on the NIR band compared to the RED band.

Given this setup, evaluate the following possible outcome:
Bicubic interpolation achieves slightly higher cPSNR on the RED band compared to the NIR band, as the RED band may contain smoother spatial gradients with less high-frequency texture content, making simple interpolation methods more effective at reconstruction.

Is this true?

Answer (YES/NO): YES